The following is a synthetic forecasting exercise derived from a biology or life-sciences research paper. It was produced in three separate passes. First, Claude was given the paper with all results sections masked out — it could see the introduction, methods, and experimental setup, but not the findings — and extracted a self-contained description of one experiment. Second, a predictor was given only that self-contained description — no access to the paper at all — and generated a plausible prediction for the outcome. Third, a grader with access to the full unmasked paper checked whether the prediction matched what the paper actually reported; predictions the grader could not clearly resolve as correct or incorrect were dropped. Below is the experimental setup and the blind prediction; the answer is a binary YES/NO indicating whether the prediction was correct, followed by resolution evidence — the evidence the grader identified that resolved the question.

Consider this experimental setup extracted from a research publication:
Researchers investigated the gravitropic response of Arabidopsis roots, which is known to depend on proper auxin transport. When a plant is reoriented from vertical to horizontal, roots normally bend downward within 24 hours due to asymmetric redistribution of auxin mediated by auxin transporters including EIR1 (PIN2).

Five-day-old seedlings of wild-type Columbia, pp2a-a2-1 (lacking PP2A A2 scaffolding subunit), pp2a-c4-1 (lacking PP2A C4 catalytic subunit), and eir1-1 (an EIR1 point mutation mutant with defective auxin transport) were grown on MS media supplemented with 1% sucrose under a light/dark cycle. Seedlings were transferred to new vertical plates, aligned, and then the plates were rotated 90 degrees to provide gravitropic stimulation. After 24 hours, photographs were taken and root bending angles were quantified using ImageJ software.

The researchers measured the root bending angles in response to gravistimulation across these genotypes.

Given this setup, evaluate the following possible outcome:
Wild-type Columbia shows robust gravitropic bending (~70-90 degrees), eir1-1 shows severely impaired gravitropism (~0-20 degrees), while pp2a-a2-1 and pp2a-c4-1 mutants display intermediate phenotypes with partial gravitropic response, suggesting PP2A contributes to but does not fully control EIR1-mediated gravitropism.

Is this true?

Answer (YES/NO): NO